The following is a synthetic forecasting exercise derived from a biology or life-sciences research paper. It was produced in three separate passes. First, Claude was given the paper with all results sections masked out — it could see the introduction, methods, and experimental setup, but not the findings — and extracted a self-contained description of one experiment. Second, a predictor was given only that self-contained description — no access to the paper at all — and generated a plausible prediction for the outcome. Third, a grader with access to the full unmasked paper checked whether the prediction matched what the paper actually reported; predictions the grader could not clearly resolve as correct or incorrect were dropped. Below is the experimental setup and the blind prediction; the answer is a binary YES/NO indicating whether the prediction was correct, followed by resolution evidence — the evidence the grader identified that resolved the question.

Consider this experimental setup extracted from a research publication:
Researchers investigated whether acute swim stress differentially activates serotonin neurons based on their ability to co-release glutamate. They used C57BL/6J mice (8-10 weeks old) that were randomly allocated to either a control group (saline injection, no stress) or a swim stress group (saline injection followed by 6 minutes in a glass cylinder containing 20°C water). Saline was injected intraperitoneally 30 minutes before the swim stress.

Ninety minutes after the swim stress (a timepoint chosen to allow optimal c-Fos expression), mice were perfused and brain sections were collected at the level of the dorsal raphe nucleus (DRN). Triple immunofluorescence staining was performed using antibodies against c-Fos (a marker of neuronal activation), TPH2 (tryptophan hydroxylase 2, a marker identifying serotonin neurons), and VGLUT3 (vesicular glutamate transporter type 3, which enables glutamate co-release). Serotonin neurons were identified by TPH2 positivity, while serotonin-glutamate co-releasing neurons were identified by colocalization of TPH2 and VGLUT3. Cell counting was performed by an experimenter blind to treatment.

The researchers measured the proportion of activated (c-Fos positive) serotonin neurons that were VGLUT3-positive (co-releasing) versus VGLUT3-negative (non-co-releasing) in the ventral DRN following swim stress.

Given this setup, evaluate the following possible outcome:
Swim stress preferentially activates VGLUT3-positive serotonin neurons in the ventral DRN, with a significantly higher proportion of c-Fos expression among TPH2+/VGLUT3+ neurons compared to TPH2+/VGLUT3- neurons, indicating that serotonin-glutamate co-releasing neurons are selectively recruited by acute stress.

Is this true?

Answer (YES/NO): YES